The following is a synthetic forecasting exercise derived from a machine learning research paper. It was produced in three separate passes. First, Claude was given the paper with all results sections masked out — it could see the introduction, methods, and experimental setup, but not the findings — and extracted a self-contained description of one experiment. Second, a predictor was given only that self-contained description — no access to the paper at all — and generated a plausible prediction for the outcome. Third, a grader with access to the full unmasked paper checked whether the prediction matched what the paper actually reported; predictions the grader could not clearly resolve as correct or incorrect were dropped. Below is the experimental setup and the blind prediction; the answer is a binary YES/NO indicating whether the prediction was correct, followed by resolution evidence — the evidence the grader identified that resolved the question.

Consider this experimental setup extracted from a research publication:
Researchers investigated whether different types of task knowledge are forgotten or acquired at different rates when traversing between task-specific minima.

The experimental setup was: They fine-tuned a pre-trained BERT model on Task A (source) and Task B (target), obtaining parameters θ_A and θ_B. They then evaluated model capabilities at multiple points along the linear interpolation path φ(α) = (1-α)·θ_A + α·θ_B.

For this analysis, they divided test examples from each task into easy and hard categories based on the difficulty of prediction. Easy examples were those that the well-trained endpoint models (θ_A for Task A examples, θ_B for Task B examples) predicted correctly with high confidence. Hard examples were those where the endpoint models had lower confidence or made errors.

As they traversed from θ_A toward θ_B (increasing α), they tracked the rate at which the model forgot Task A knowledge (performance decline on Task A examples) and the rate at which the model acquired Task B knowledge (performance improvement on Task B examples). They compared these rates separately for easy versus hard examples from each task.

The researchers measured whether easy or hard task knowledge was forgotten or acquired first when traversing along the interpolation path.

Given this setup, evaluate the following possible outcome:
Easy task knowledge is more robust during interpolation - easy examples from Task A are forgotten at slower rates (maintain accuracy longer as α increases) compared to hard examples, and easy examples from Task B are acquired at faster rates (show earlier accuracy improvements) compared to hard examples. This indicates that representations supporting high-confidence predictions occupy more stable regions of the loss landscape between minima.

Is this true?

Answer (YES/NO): YES